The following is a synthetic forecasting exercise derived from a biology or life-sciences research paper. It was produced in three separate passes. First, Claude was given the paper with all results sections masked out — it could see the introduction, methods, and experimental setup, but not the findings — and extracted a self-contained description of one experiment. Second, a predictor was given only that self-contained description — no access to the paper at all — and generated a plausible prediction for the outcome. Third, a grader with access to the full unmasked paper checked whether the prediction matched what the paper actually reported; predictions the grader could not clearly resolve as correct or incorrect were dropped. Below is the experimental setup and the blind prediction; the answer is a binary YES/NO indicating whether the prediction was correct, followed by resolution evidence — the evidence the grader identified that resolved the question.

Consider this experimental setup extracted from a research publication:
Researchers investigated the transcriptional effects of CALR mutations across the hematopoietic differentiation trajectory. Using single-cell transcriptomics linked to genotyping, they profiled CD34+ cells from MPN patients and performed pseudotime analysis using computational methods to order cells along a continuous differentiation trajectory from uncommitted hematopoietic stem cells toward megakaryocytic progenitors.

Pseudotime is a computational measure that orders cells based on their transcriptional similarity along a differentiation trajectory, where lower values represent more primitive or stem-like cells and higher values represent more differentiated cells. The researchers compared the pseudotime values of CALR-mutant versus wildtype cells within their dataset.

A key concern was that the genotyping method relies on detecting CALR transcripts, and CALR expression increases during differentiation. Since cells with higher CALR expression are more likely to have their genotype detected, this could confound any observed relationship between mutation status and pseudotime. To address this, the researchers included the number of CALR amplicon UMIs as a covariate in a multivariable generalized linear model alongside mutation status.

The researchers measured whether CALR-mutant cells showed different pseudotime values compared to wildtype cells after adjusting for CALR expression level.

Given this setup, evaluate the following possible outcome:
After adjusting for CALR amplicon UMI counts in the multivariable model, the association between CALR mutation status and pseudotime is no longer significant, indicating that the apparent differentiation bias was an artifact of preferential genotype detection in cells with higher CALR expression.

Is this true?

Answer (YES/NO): NO